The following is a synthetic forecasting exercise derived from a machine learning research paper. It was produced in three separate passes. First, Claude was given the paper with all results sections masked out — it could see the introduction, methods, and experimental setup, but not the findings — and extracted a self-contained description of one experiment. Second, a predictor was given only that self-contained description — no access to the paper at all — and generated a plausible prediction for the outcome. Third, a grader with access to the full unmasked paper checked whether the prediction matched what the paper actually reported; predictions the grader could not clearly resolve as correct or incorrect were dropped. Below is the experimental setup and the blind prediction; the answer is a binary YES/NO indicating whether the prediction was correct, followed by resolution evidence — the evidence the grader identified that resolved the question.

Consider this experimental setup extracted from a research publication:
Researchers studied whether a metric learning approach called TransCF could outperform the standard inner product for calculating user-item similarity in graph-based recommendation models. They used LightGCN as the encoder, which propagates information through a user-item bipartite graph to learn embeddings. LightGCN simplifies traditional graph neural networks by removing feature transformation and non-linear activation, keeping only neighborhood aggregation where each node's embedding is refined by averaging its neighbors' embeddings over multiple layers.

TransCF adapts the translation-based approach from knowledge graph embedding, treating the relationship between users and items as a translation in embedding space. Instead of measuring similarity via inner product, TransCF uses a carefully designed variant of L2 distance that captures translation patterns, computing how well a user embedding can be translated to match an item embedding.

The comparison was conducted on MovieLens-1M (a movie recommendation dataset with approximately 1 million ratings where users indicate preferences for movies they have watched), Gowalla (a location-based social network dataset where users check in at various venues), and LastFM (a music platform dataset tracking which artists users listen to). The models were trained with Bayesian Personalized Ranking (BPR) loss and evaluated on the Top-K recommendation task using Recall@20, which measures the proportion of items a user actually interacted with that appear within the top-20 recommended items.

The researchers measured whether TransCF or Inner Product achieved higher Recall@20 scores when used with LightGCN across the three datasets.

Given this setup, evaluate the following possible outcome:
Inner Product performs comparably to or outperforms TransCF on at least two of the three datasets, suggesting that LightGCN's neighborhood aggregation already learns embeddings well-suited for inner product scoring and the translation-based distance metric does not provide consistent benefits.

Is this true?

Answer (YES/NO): YES